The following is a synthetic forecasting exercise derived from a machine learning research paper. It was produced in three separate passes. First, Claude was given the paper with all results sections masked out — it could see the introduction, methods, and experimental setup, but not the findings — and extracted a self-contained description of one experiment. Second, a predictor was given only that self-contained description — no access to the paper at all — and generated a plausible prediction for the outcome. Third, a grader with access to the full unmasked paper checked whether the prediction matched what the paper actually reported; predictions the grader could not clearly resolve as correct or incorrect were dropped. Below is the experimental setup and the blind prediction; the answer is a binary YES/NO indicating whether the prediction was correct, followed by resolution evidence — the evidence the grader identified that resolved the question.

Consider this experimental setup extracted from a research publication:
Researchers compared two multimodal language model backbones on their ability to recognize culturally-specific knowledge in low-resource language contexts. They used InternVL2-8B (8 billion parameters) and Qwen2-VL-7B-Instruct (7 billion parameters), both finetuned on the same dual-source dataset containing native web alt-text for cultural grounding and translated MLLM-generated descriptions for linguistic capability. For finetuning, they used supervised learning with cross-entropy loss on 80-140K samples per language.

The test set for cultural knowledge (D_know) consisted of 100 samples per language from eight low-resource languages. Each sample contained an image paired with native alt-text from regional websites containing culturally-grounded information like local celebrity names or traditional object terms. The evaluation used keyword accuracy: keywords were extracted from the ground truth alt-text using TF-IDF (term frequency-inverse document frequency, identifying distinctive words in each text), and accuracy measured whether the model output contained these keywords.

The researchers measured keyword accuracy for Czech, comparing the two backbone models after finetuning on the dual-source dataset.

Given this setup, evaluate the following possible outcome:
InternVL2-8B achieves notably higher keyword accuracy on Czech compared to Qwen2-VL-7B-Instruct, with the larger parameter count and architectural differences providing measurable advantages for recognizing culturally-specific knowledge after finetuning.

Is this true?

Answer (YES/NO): YES